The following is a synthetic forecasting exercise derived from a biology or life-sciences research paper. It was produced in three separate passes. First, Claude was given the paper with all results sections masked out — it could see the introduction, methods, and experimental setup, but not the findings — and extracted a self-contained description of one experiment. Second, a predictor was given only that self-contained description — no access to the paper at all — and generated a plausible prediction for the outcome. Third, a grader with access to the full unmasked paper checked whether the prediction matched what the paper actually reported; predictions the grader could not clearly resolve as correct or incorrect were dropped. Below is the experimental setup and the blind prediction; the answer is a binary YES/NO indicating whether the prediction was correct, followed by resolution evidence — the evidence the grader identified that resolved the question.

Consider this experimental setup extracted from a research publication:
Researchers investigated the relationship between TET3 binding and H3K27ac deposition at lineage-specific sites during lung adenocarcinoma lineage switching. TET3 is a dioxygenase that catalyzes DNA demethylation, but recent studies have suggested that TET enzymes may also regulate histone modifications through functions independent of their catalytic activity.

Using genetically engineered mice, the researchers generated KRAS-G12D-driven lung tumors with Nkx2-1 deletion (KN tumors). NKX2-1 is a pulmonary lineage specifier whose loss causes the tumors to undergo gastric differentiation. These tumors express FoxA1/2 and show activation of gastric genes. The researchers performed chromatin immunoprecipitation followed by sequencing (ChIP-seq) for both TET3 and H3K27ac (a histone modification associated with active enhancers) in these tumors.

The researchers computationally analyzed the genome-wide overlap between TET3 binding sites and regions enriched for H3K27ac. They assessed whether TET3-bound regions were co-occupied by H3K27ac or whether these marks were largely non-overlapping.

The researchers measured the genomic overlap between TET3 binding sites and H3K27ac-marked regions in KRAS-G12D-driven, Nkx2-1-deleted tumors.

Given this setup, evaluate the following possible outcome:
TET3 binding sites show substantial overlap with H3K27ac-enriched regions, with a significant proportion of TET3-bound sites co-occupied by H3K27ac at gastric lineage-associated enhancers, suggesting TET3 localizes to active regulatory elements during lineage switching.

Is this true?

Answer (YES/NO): YES